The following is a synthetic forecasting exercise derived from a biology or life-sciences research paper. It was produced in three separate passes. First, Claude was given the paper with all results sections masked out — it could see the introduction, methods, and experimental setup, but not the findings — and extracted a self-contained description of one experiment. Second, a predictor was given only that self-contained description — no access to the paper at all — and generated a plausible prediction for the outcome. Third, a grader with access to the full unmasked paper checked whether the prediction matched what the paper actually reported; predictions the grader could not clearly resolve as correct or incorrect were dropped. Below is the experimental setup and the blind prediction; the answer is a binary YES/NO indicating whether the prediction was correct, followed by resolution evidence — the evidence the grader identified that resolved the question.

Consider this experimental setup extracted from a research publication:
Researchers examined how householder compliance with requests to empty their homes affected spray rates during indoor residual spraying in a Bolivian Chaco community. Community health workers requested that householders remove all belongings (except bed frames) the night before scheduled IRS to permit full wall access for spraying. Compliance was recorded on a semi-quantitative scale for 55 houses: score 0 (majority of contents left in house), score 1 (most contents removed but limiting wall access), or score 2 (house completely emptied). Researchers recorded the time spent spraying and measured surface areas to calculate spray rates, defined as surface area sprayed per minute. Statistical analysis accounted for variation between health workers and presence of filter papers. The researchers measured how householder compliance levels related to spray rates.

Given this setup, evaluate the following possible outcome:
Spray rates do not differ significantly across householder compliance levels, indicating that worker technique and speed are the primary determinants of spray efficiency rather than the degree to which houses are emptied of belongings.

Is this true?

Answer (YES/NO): NO